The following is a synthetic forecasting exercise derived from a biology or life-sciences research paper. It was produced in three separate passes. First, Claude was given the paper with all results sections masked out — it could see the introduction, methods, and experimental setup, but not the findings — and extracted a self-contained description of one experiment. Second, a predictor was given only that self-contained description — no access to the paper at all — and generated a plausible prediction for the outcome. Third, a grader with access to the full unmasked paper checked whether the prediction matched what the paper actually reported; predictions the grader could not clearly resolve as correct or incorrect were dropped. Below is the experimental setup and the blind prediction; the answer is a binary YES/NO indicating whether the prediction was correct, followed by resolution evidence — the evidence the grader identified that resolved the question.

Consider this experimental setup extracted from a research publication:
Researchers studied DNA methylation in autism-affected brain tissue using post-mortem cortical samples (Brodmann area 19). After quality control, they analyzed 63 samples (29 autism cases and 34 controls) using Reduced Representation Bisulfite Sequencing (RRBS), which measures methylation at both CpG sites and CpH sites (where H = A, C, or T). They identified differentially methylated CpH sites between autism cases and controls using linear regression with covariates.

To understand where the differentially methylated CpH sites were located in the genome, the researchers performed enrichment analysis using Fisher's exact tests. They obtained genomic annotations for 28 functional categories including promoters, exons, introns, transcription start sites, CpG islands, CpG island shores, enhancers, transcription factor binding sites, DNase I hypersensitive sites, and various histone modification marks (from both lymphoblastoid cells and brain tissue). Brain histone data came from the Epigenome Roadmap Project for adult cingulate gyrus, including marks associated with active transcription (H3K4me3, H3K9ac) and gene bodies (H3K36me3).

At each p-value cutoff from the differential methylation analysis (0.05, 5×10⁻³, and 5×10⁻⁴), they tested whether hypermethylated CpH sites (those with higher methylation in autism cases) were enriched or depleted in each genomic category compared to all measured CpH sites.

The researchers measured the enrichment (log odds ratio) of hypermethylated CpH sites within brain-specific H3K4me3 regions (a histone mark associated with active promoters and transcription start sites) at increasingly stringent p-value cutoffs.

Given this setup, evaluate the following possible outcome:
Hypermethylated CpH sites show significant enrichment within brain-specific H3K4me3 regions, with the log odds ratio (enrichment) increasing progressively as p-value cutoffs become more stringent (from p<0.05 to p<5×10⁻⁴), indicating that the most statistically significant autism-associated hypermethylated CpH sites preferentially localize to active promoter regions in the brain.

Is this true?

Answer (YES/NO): NO